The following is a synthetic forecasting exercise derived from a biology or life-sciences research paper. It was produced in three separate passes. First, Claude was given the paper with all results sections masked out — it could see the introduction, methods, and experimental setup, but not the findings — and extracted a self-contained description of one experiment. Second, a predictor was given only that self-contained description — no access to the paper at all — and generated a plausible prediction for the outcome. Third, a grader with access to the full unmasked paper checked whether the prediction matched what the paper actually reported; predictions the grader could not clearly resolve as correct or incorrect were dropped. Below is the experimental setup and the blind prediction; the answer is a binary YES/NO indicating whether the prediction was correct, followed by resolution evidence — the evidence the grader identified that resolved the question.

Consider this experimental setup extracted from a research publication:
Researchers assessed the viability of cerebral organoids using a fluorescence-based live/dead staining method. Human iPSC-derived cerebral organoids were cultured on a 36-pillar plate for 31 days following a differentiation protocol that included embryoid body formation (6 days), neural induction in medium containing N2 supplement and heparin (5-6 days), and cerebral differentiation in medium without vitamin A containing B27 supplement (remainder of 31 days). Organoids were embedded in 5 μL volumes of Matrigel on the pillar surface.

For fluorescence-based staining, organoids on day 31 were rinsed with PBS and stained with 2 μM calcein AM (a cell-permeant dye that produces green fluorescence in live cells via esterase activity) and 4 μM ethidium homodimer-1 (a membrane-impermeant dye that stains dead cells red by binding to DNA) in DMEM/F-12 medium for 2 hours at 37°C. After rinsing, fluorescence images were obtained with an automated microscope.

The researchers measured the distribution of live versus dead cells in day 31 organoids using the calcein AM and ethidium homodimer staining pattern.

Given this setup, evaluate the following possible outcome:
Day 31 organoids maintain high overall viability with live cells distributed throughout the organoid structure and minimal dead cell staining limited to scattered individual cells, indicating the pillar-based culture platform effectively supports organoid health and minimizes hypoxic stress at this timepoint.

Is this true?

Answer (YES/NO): YES